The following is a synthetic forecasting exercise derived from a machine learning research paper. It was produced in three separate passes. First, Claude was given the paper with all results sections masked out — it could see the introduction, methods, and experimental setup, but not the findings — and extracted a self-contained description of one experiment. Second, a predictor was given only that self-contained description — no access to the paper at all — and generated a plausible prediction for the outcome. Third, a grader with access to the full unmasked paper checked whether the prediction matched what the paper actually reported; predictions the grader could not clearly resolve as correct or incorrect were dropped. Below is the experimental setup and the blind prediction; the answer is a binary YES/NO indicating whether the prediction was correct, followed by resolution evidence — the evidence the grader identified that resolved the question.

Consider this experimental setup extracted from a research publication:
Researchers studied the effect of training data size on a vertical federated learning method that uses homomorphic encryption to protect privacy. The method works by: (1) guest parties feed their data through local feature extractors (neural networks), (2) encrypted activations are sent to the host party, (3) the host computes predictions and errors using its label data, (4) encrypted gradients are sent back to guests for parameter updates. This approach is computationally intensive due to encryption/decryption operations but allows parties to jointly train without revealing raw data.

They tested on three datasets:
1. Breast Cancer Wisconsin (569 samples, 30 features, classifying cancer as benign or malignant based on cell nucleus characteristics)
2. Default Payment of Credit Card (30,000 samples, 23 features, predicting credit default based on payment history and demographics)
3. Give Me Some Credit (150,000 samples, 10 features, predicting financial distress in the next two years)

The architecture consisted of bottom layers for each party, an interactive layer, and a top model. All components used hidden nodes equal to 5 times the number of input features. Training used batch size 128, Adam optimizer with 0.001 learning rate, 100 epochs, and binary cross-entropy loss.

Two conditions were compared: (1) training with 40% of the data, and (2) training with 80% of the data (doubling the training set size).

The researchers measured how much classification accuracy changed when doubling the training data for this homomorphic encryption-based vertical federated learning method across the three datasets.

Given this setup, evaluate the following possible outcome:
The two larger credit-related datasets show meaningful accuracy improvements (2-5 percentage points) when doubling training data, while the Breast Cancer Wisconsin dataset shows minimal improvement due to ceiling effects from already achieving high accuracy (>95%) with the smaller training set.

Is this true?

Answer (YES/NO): NO